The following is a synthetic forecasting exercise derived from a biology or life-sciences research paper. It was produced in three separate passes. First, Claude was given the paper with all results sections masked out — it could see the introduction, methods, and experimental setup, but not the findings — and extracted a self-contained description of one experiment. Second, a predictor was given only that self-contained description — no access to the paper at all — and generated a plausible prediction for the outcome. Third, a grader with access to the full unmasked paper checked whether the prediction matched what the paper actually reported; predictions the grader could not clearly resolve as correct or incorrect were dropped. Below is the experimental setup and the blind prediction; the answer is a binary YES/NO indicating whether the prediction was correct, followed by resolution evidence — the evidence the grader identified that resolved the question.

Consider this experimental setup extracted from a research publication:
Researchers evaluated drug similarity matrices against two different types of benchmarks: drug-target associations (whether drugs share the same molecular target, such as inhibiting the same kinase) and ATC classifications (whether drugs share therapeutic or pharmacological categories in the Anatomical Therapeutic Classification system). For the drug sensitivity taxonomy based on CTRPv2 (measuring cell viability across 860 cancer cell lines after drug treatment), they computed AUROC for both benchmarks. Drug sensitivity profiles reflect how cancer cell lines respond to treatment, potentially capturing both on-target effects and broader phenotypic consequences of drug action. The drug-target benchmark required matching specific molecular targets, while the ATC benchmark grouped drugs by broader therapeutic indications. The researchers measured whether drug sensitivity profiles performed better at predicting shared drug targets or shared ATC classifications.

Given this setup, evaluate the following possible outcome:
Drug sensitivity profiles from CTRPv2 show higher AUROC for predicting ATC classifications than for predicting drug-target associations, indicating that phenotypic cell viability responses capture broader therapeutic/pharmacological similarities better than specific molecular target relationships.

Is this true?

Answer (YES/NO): NO